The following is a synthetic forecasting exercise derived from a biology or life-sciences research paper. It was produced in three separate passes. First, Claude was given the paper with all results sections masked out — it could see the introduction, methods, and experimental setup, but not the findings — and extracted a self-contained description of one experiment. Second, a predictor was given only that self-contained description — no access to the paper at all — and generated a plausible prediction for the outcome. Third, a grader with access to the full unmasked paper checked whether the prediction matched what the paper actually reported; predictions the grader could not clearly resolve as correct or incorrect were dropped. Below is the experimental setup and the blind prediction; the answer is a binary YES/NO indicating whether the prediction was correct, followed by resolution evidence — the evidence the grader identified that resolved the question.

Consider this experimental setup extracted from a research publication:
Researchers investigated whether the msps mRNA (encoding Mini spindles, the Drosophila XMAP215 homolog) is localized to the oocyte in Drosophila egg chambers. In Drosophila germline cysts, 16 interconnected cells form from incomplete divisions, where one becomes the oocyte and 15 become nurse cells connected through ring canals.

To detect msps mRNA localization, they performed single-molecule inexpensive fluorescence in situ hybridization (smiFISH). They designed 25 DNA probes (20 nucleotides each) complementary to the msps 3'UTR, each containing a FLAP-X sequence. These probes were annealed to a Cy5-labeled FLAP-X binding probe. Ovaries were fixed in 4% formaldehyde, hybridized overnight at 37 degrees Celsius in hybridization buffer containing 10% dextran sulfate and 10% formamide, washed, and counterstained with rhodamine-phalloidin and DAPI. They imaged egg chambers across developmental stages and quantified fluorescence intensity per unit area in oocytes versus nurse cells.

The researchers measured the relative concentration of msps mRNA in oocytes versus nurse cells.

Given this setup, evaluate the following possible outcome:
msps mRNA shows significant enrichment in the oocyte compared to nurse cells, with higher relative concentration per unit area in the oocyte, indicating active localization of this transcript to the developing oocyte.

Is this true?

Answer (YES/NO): YES